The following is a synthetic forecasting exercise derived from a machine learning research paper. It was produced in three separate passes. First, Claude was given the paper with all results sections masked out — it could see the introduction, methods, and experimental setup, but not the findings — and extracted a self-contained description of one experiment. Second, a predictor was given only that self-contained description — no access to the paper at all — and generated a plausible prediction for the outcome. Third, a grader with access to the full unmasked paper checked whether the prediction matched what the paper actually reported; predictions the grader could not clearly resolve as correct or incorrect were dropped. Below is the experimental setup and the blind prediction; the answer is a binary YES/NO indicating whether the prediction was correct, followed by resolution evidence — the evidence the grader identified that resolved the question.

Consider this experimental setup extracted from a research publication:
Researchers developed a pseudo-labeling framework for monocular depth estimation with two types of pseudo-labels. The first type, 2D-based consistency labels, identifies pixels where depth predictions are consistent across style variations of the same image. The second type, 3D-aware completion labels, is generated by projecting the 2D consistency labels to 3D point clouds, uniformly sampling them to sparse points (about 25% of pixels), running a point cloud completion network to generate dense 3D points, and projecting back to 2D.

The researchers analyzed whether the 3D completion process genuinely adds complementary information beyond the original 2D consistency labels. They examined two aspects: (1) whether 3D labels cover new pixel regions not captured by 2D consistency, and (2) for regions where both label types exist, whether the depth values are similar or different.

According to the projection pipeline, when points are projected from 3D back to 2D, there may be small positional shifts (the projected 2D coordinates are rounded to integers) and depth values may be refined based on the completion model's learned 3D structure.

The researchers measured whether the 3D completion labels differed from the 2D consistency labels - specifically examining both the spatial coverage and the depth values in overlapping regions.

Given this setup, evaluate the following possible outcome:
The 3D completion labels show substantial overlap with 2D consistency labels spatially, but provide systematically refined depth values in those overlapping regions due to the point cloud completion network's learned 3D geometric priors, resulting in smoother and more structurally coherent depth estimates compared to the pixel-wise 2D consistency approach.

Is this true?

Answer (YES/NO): YES